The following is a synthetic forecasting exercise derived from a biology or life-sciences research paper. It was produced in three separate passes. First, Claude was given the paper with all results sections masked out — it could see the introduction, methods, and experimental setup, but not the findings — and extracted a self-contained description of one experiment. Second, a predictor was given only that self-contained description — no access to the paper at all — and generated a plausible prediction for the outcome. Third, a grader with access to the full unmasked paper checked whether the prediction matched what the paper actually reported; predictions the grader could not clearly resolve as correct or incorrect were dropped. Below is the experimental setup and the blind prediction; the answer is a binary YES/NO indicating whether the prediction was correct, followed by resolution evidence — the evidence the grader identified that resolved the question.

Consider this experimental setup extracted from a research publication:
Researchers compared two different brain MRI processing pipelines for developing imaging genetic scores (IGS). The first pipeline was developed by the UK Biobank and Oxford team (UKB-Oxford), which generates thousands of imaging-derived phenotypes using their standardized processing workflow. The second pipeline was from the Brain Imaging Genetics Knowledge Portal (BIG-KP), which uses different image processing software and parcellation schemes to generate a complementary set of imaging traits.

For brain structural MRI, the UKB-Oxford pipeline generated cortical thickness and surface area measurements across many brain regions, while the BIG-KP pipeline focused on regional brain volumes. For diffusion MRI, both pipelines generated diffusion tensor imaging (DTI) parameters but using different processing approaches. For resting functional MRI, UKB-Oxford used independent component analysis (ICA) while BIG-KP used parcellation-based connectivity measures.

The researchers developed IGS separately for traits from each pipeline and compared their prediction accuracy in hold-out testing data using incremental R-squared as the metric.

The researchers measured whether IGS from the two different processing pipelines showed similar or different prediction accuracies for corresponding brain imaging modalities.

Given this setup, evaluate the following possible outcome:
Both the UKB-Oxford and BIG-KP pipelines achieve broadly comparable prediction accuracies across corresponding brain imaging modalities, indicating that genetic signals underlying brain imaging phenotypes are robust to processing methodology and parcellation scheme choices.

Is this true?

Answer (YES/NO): YES